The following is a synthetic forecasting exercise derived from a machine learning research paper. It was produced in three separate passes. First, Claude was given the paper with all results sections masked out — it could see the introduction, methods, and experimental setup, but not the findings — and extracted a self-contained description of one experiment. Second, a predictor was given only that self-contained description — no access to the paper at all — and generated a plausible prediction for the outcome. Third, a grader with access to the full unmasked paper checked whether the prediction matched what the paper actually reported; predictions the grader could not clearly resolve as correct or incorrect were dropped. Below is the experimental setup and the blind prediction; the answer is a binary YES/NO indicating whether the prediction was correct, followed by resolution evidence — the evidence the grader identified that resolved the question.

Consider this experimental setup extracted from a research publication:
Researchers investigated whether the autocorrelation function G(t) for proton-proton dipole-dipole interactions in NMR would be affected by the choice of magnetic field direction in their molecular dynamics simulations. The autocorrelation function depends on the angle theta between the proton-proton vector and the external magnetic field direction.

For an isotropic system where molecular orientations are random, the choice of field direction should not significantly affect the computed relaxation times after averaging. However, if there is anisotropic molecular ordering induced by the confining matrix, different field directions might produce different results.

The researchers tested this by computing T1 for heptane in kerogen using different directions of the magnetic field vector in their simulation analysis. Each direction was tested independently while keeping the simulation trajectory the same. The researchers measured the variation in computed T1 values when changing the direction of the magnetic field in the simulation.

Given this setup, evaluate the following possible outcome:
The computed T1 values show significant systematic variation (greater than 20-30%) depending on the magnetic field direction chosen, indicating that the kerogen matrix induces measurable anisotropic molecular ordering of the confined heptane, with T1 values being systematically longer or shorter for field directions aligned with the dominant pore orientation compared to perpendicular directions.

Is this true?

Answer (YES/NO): NO